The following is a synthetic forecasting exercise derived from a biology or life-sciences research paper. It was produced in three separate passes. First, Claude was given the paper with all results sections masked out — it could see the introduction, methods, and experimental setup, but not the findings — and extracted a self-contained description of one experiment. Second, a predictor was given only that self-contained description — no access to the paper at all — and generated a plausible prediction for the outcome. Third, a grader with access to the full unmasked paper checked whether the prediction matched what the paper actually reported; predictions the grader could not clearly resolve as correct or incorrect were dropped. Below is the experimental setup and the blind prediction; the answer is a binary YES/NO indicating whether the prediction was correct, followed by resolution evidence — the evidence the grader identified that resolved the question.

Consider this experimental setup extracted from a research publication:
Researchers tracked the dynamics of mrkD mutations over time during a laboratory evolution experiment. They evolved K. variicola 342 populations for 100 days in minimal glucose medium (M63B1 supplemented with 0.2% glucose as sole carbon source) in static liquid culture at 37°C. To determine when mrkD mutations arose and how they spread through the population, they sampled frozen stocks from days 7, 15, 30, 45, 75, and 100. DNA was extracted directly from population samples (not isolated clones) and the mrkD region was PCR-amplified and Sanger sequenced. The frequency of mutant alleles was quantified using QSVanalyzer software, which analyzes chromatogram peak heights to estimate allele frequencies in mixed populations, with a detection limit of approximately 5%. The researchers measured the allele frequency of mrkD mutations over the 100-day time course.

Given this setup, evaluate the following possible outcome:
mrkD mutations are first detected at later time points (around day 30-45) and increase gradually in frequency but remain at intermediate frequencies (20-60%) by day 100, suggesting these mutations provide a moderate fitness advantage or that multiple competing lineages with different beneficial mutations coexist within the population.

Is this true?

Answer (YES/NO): NO